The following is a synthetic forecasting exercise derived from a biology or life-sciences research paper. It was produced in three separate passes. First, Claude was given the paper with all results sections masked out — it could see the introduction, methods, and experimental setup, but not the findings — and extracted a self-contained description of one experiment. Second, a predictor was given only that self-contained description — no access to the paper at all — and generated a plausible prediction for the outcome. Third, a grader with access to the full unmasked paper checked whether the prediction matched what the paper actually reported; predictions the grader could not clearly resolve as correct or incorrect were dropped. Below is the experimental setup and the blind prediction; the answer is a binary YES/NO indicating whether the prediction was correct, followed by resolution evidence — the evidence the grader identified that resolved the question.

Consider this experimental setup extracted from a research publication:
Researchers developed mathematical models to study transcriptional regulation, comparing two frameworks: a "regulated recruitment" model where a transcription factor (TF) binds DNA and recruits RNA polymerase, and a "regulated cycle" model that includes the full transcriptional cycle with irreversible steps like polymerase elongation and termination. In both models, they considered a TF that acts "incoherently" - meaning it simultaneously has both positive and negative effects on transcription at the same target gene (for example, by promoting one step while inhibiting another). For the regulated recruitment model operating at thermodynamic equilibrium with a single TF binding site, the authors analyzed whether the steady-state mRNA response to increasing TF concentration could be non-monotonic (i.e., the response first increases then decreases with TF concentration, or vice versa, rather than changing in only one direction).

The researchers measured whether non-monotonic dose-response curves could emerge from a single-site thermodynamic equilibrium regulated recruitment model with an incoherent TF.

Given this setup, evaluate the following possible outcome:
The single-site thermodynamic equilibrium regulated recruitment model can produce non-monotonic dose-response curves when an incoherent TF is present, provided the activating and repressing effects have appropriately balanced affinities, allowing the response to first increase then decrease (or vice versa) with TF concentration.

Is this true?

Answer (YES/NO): NO